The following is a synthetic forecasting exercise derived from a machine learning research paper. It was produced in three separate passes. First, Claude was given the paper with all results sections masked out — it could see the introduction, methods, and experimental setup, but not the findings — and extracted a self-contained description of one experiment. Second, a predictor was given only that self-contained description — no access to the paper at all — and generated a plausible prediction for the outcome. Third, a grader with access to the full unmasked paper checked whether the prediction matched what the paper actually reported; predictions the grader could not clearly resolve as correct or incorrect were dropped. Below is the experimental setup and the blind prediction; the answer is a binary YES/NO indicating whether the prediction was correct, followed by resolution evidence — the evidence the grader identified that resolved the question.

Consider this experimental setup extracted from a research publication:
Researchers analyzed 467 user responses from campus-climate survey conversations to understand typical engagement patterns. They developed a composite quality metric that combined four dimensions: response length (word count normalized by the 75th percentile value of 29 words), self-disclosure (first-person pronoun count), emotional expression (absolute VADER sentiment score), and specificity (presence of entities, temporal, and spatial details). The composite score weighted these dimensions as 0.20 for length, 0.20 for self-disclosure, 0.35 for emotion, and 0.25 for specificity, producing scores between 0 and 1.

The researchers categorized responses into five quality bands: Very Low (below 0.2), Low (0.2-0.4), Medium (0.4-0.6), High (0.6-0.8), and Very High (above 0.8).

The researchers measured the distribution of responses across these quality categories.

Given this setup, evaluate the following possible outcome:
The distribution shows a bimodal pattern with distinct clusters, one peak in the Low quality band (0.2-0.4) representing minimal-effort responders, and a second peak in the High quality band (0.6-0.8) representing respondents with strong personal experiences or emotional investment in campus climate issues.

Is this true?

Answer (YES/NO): NO